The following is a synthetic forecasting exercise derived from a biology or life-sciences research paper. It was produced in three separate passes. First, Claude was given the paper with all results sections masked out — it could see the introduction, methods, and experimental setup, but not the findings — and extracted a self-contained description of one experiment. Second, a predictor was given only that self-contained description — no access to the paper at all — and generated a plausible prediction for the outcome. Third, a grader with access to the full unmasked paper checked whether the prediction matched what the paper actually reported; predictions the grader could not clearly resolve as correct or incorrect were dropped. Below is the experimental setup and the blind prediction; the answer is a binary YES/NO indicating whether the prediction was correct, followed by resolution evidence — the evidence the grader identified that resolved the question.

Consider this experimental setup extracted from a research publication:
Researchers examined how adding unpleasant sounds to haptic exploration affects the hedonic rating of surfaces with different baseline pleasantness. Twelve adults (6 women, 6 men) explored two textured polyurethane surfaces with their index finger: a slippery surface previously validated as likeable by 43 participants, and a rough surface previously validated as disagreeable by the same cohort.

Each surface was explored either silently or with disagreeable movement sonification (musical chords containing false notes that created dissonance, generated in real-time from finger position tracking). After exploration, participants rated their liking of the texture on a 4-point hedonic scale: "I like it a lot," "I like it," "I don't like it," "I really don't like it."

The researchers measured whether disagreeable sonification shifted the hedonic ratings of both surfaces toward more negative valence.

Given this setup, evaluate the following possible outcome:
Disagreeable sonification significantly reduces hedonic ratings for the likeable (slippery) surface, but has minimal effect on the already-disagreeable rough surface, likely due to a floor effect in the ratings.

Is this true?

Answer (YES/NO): NO